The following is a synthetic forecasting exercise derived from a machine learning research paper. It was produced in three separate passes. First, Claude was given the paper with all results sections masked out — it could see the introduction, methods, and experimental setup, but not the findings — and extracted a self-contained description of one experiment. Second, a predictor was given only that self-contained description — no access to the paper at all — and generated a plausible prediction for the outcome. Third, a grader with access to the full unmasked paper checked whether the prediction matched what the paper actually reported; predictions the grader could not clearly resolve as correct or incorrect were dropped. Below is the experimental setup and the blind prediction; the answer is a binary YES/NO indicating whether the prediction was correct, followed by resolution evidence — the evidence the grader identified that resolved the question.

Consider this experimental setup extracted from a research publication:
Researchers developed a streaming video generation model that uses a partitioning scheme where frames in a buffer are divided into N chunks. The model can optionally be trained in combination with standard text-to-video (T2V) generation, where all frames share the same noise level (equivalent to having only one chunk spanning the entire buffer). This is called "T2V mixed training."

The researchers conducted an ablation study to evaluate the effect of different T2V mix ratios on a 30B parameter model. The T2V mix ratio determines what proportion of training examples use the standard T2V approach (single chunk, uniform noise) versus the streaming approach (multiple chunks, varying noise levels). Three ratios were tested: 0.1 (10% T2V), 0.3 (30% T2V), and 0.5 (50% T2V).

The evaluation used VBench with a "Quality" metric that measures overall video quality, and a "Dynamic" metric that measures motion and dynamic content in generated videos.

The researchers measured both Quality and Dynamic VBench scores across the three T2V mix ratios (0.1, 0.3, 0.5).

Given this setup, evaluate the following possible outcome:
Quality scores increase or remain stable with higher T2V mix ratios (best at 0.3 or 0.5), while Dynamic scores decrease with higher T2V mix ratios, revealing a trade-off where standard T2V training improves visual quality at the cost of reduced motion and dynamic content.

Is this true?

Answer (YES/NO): NO